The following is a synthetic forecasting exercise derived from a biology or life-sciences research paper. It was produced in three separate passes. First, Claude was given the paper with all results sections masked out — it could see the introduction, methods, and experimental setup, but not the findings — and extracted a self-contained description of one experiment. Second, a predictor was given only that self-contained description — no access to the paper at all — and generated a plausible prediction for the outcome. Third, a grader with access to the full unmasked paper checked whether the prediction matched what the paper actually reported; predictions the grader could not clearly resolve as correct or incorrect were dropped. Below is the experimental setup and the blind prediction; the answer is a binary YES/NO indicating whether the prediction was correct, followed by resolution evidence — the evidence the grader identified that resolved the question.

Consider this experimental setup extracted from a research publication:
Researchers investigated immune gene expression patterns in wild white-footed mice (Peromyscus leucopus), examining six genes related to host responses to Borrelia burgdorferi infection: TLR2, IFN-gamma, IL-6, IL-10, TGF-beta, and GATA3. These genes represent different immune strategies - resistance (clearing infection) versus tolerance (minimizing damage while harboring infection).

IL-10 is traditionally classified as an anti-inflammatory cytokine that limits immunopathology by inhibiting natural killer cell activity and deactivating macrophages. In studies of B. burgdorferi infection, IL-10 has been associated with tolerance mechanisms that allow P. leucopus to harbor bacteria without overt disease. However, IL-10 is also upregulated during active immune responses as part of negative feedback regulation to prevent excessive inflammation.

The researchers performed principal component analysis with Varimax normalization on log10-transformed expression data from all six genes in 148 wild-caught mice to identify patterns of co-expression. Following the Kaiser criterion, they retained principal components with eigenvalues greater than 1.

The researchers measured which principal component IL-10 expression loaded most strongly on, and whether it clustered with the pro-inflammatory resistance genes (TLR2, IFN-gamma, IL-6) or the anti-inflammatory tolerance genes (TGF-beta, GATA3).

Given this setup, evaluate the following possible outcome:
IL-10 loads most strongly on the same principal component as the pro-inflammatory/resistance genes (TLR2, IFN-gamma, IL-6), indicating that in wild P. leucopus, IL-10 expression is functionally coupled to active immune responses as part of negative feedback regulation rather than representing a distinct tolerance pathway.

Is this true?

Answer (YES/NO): YES